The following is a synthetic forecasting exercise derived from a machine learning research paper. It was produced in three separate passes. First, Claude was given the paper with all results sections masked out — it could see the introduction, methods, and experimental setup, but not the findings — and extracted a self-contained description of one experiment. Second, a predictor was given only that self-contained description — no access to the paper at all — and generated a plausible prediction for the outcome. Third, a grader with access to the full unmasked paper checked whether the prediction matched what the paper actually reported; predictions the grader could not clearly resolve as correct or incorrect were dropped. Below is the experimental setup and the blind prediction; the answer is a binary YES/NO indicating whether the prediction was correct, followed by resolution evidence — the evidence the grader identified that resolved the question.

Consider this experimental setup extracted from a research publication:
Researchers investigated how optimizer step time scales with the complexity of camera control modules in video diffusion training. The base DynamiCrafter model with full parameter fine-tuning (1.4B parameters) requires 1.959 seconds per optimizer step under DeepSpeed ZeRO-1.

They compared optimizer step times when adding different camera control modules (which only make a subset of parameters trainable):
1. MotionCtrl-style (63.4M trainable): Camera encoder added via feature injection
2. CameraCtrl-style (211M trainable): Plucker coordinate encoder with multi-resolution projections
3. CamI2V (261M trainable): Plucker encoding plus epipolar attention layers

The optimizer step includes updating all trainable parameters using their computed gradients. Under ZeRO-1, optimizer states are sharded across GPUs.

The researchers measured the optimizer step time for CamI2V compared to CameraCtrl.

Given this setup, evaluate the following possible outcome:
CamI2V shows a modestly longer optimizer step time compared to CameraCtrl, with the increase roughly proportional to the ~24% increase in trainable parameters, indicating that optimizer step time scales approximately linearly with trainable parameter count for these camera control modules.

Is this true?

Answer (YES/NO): NO